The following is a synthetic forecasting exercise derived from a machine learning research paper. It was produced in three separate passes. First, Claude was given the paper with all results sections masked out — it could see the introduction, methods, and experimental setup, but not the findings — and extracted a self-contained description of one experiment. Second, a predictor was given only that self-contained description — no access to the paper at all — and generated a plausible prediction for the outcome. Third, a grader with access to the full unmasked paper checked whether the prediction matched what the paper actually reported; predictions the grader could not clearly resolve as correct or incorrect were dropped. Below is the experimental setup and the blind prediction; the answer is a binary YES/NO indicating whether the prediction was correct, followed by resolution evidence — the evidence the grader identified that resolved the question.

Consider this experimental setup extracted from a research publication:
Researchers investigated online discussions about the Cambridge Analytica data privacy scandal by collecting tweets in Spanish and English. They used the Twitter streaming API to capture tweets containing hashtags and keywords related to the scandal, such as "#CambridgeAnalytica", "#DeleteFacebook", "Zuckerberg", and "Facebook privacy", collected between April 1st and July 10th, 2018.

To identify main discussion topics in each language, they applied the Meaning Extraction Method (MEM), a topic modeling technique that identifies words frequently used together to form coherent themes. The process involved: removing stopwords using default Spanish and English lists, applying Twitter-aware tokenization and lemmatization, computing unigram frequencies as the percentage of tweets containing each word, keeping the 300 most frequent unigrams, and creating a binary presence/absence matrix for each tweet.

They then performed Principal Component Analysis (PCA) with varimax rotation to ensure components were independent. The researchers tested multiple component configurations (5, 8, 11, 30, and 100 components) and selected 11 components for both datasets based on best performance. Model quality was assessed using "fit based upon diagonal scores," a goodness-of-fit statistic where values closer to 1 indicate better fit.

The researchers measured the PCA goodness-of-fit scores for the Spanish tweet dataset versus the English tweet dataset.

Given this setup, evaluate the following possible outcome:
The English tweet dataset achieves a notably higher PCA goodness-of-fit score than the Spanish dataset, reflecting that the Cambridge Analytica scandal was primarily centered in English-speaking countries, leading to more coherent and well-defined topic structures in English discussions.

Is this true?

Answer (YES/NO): YES